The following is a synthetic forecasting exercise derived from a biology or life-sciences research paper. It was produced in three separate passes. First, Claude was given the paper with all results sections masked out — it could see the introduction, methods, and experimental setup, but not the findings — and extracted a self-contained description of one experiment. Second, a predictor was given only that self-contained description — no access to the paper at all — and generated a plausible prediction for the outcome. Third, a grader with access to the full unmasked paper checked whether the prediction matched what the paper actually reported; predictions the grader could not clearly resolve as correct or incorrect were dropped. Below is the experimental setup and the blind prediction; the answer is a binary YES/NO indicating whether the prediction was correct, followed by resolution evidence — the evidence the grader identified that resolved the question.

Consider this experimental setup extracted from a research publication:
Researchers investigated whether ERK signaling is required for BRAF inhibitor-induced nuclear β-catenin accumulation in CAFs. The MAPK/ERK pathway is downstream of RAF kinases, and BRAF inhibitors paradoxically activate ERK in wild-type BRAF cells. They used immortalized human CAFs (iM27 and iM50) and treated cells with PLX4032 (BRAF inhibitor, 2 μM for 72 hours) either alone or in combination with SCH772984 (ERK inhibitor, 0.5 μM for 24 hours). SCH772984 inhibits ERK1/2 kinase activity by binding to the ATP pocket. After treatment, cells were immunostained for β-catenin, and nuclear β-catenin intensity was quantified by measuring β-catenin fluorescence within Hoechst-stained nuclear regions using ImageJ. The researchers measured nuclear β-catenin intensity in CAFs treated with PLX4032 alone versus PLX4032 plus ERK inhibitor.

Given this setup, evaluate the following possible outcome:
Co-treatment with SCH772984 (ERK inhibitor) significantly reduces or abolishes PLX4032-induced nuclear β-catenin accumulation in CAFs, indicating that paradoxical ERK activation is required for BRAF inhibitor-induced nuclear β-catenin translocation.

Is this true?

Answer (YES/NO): YES